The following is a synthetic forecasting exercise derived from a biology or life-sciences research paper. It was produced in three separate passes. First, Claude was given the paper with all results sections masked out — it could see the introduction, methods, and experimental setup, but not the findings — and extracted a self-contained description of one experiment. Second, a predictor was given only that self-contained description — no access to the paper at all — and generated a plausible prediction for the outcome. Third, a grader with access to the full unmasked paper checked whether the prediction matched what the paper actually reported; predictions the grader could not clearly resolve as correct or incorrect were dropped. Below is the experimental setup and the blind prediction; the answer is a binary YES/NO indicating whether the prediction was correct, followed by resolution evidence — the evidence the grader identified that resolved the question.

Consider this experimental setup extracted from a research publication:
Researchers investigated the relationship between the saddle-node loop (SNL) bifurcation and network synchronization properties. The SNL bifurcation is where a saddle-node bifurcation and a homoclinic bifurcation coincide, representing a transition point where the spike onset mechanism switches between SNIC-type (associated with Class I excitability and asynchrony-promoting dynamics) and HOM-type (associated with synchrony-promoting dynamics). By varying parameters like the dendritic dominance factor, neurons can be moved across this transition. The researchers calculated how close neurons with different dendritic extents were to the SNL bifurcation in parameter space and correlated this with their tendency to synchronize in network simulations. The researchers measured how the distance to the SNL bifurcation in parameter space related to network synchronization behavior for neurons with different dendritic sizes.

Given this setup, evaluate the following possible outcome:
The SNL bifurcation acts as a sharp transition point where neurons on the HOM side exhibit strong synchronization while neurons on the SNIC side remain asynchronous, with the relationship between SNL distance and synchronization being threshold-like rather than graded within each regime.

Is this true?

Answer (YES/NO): NO